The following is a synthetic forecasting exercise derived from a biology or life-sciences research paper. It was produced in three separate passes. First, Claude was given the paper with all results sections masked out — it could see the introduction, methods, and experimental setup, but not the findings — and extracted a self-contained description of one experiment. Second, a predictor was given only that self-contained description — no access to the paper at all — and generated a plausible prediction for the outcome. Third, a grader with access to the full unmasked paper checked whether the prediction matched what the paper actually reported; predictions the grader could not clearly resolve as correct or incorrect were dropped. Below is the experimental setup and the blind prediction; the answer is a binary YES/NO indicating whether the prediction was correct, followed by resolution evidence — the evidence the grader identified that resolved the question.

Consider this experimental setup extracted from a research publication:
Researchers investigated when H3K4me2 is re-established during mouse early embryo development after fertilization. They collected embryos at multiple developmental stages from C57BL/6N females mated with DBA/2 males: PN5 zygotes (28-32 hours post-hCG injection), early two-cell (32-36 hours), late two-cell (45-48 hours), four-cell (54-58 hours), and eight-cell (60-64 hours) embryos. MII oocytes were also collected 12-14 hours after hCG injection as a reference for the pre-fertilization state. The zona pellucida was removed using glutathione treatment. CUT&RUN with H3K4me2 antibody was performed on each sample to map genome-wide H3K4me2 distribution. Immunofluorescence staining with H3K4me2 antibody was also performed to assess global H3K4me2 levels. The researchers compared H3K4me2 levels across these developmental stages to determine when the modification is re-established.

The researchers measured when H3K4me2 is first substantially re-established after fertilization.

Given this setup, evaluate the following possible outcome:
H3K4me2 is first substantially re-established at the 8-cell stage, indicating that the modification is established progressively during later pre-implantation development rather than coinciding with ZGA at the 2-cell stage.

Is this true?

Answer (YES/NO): NO